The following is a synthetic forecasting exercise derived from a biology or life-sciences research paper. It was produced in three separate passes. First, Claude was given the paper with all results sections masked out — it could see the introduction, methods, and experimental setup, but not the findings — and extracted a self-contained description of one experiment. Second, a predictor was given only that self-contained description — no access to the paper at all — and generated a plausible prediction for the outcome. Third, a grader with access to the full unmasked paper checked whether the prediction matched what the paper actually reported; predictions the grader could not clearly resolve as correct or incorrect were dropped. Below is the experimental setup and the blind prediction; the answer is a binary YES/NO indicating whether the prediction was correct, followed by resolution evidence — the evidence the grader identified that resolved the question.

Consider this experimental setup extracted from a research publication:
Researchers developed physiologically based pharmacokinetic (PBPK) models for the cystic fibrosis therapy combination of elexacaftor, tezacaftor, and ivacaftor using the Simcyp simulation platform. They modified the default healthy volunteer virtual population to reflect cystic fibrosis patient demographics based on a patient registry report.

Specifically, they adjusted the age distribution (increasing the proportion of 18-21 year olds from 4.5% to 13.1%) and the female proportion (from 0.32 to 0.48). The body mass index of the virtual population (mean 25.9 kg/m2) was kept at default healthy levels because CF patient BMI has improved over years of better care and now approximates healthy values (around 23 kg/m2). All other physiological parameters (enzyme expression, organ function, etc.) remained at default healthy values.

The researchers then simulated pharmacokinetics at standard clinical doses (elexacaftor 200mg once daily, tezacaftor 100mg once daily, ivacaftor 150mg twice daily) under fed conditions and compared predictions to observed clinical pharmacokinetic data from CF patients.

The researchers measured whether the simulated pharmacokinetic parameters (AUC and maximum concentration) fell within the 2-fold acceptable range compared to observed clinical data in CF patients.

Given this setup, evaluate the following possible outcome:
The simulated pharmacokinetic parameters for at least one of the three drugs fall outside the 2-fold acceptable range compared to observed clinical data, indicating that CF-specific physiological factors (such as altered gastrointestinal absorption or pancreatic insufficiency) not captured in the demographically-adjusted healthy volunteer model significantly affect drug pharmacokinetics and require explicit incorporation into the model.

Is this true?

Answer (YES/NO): NO